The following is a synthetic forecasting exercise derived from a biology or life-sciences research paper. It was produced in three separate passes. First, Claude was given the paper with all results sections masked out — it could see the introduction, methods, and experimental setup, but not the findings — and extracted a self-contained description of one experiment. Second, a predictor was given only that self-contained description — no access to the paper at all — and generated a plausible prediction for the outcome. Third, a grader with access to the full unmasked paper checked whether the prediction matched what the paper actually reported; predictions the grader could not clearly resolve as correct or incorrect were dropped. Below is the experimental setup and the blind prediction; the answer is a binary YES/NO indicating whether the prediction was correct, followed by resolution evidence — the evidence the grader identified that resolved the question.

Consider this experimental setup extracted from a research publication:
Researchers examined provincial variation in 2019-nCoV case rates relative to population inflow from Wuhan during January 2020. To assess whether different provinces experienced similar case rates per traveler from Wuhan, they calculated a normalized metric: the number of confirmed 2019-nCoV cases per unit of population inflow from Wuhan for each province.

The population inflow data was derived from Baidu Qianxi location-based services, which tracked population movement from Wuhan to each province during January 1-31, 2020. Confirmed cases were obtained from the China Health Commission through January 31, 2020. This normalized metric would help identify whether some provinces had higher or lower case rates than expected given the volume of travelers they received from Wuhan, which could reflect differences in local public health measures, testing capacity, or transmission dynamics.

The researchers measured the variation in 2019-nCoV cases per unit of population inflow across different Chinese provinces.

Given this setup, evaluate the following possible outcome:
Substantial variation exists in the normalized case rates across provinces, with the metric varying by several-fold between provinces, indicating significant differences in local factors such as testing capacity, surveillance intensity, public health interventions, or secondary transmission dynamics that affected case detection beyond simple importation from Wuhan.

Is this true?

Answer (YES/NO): YES